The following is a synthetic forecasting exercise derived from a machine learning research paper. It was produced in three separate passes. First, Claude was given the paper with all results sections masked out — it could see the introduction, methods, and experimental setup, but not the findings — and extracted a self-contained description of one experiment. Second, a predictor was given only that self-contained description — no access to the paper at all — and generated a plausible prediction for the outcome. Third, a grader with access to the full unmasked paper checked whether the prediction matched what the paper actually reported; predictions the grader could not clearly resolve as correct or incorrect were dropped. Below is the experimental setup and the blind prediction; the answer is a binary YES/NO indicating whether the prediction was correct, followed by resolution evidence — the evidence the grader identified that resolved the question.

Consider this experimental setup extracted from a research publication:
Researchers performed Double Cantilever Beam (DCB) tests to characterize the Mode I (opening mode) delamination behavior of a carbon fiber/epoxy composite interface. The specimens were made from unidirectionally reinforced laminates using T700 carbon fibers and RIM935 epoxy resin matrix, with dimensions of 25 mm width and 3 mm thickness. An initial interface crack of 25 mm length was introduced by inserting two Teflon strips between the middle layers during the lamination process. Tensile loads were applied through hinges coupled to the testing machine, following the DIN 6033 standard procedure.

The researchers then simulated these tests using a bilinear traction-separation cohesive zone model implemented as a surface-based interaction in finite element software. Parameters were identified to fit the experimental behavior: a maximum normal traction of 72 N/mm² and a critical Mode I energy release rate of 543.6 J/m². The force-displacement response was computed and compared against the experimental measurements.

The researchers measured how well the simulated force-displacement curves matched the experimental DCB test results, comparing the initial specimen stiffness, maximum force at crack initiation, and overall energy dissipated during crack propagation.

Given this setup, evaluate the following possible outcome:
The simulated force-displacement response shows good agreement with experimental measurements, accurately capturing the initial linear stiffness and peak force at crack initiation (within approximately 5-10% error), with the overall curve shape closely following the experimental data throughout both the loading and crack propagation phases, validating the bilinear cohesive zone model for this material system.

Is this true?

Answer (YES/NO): NO